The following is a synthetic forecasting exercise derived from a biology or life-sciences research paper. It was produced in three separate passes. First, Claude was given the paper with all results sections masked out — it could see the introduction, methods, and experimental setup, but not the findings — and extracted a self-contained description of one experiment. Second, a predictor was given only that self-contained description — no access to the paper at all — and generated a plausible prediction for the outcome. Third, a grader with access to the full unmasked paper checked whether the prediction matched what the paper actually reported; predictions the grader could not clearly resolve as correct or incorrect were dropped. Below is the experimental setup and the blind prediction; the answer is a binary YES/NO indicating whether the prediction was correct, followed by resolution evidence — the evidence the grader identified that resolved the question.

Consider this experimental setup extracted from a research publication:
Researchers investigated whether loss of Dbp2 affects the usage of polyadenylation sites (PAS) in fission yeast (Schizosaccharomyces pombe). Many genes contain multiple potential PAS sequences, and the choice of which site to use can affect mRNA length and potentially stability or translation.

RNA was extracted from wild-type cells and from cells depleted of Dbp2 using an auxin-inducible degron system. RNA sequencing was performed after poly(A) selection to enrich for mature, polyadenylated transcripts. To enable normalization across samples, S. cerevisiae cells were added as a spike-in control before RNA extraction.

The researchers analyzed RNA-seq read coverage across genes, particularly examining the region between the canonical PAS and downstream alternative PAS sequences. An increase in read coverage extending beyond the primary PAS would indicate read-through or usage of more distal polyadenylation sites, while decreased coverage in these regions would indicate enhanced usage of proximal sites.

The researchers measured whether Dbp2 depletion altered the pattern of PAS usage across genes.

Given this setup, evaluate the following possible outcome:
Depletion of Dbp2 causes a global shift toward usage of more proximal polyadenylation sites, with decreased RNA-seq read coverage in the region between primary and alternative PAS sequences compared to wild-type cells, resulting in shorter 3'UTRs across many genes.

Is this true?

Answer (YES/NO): NO